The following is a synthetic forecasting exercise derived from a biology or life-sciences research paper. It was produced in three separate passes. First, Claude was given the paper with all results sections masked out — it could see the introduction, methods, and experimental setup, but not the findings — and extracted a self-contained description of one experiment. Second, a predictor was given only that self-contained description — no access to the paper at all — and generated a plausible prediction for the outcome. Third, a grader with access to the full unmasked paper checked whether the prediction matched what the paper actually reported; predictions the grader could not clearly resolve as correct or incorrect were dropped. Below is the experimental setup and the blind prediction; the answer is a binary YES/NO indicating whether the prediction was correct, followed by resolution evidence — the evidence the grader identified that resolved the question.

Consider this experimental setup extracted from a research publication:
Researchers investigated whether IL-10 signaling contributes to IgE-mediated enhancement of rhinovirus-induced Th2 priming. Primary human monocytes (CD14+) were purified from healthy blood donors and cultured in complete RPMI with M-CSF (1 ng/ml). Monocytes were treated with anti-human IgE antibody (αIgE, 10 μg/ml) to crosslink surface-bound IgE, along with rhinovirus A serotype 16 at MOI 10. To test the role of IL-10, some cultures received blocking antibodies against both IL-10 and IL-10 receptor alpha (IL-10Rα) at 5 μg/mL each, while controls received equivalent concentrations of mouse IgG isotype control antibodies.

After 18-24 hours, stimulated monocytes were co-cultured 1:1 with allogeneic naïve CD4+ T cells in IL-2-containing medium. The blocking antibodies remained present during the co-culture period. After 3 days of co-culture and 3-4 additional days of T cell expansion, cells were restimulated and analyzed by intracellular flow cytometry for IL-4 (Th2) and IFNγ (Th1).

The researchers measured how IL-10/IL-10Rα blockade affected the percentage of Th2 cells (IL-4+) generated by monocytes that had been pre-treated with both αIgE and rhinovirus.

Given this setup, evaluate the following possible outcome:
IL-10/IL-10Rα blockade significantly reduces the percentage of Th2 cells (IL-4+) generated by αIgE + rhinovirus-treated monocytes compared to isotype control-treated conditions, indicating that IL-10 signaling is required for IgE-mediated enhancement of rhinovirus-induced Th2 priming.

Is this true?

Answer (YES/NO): YES